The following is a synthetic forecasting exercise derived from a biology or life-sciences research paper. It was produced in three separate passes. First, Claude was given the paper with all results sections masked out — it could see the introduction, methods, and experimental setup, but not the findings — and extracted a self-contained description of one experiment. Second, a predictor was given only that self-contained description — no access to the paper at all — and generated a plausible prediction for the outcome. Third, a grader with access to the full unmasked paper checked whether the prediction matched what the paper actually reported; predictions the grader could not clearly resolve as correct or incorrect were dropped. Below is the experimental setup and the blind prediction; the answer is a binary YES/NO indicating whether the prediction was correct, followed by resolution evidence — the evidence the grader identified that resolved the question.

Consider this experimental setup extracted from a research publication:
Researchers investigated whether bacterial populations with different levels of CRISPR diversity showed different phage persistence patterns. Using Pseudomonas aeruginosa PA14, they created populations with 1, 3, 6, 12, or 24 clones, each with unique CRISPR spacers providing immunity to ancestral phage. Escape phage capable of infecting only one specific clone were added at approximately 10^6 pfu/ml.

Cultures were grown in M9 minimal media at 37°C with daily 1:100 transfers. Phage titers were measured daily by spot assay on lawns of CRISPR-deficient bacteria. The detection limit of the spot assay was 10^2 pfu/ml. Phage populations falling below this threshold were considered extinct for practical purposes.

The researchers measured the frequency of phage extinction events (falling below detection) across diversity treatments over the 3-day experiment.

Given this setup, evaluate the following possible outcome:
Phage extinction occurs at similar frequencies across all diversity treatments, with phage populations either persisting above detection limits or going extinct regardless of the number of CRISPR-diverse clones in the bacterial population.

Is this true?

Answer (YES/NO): NO